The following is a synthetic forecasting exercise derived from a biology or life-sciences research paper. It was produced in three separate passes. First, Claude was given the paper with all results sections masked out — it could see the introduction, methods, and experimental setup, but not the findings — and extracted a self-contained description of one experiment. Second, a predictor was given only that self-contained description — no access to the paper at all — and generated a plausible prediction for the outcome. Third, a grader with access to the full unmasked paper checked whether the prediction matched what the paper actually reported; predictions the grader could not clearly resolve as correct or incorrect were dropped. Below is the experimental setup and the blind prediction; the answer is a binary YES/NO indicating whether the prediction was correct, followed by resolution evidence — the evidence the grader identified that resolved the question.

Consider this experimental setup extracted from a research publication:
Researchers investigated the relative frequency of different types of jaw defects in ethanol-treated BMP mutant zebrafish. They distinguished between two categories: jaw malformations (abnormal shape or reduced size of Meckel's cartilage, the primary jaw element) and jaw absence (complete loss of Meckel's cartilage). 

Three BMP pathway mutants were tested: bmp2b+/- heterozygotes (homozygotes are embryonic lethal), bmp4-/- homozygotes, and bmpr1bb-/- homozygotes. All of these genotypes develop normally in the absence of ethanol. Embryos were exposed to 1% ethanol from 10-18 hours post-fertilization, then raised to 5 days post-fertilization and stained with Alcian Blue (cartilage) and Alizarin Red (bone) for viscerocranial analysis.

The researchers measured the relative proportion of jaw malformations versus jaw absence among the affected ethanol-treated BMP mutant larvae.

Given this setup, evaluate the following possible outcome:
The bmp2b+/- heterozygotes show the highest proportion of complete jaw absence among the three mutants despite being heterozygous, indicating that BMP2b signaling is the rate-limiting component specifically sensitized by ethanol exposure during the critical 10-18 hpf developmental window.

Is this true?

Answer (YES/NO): NO